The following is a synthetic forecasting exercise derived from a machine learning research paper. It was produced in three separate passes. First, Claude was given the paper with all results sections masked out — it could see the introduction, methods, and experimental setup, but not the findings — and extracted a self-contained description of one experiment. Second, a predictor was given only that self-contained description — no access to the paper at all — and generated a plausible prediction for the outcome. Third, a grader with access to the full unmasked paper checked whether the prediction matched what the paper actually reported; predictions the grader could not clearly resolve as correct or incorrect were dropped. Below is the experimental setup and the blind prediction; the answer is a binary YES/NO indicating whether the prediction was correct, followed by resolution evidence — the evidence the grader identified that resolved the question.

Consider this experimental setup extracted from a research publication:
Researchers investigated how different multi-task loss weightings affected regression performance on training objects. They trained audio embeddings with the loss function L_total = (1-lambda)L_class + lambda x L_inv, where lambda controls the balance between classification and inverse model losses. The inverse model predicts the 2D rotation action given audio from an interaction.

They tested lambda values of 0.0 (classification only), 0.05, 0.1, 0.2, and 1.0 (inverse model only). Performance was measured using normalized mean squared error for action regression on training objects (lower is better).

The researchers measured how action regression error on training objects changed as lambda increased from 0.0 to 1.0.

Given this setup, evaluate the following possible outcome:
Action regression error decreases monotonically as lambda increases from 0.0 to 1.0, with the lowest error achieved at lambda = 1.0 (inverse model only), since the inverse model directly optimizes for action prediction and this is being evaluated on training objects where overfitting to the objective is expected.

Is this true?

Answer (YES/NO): YES